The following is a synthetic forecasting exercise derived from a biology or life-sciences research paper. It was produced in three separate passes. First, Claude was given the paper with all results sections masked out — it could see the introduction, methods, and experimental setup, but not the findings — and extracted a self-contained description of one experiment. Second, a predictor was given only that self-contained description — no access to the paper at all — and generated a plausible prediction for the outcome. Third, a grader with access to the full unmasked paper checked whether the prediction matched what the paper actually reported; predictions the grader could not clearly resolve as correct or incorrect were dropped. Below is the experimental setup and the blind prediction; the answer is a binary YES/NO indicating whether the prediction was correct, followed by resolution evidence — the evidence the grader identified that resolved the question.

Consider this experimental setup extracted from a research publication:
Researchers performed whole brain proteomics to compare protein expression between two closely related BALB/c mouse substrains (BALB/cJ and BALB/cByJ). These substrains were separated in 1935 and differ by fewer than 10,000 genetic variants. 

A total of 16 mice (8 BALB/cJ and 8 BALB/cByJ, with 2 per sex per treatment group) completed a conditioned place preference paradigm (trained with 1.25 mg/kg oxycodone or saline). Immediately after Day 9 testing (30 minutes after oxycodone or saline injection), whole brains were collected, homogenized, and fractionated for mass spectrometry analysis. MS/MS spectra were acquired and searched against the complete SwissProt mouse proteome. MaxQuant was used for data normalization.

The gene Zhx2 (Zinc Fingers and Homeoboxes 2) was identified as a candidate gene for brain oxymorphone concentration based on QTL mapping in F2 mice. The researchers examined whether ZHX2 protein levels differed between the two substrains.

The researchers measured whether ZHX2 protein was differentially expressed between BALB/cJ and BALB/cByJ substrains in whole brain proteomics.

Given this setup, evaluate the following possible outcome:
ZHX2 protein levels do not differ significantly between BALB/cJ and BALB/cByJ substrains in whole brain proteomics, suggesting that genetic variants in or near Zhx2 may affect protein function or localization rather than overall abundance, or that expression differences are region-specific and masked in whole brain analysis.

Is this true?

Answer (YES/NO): NO